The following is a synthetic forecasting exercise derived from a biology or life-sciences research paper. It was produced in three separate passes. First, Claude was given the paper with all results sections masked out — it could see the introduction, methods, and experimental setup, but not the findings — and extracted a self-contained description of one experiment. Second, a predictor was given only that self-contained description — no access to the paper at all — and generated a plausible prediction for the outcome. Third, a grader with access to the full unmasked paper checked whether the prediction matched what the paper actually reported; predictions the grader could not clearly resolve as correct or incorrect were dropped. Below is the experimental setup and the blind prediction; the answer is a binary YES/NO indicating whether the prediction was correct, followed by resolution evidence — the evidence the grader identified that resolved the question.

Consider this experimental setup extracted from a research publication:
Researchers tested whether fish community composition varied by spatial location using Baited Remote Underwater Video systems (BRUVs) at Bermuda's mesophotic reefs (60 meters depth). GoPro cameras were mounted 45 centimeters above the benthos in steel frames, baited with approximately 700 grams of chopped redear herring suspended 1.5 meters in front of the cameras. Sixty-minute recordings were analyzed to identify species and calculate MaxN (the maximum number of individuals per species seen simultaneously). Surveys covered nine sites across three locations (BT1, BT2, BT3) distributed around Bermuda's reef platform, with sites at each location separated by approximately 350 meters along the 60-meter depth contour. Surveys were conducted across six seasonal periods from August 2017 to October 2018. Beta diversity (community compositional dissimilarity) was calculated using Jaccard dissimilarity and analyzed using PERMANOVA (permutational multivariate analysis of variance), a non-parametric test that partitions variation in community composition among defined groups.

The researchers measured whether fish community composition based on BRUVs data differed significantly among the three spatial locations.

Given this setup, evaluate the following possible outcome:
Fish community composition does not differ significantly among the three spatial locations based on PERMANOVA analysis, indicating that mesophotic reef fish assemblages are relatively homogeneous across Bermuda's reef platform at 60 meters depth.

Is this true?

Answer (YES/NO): NO